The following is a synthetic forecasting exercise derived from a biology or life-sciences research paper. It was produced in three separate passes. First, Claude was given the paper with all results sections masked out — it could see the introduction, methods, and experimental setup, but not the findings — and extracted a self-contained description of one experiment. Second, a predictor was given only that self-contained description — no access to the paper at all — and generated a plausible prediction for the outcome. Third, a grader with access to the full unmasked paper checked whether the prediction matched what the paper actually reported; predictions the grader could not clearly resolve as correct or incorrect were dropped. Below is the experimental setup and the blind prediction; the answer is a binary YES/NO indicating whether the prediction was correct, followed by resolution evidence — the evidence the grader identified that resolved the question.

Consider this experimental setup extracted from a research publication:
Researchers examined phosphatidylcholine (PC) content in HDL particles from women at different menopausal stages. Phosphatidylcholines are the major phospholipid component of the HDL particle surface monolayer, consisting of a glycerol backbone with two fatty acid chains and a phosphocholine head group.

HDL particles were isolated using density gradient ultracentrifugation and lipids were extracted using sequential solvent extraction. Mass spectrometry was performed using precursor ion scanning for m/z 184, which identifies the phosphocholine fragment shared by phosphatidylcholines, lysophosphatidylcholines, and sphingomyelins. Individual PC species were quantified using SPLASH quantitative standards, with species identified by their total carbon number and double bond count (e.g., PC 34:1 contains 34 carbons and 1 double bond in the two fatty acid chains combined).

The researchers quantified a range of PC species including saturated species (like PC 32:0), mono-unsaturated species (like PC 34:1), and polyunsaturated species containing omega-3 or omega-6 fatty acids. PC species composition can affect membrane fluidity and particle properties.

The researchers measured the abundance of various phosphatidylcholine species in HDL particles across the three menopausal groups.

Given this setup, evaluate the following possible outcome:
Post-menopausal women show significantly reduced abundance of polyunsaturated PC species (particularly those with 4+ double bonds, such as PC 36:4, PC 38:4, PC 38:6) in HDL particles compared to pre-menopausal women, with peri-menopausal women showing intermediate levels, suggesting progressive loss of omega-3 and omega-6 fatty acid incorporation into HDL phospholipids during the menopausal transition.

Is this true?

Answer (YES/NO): NO